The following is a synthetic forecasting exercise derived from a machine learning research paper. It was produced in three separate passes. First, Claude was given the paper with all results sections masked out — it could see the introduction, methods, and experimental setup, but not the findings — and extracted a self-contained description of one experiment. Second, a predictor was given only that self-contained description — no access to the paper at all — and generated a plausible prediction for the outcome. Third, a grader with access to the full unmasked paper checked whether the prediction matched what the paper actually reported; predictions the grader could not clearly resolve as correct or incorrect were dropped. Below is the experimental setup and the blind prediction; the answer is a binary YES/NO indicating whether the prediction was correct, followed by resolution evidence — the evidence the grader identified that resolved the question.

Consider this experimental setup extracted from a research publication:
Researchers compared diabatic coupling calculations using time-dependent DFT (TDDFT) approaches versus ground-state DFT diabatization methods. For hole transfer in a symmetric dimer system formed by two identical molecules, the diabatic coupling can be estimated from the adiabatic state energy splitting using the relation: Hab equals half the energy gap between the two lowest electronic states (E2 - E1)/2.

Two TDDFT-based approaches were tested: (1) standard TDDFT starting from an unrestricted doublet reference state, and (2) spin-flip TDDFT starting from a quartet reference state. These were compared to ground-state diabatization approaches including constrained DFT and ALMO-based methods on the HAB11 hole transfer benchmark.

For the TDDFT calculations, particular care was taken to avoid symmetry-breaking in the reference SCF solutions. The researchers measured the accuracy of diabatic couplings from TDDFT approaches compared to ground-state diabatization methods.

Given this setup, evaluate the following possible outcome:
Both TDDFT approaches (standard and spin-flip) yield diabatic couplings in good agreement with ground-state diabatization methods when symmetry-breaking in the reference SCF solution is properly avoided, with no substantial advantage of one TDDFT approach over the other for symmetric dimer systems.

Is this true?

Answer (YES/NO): NO